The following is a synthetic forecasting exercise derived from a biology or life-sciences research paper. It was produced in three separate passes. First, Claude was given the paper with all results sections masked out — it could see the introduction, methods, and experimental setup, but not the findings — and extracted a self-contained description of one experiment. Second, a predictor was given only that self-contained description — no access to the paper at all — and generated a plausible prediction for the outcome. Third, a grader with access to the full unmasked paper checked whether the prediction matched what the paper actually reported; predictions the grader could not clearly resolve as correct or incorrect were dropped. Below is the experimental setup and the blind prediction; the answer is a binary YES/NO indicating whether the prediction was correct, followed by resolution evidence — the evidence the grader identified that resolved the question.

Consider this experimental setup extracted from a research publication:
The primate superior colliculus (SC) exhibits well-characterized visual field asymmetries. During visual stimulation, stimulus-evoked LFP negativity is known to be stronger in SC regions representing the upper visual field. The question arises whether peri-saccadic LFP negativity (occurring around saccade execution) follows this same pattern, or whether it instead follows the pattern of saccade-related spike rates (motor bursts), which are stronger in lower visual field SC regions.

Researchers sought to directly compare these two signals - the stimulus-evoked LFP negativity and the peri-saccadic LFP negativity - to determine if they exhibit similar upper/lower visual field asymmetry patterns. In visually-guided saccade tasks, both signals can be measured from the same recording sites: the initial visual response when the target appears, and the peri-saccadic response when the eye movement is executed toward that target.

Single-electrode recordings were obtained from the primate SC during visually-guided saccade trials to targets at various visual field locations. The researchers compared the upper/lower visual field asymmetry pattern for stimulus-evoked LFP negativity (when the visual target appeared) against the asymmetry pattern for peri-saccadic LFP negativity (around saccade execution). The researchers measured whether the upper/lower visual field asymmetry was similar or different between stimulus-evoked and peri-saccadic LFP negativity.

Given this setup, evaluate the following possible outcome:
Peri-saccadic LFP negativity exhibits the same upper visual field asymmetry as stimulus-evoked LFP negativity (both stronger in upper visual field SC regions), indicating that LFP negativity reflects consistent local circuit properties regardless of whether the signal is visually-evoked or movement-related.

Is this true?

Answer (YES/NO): YES